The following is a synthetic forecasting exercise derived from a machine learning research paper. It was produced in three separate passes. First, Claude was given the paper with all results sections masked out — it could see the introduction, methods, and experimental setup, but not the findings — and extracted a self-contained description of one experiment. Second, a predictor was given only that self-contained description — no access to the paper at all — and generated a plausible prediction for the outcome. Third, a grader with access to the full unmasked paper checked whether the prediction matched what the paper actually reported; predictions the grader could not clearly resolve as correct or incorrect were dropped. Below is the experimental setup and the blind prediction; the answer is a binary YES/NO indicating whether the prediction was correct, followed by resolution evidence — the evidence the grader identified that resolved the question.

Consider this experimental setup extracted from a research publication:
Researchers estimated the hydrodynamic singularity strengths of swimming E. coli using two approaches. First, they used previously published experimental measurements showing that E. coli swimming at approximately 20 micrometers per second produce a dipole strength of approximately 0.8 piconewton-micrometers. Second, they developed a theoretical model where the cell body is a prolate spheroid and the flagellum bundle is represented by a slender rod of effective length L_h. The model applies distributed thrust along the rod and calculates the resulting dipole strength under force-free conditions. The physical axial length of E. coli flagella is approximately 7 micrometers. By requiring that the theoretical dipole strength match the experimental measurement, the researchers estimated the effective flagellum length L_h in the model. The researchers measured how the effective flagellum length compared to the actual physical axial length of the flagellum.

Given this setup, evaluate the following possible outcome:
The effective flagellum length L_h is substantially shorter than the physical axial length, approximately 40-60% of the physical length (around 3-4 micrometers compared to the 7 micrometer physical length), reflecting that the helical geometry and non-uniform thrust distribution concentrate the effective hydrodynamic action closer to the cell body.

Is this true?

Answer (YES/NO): NO